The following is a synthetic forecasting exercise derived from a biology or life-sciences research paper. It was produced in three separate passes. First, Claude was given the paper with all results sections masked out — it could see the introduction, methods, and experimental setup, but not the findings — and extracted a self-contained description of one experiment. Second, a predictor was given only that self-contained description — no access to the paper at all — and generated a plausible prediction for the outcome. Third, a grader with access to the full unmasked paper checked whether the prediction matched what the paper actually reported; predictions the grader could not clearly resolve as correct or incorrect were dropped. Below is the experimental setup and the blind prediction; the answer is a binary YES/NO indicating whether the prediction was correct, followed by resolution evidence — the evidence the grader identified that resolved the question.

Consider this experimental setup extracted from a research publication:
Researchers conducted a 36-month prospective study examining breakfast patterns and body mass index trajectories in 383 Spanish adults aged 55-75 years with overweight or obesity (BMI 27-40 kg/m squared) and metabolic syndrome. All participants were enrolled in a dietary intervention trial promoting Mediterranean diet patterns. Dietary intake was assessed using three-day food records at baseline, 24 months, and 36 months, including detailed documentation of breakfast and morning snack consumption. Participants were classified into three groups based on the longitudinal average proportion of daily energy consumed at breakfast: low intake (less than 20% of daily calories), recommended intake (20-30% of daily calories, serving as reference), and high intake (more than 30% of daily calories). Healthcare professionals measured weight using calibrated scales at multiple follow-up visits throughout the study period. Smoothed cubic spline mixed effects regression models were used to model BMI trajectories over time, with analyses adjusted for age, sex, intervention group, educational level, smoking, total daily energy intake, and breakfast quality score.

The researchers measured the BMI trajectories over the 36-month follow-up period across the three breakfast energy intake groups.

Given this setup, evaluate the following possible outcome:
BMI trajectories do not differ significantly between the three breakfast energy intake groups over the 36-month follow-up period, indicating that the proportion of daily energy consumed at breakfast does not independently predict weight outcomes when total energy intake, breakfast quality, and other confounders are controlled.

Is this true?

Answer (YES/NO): NO